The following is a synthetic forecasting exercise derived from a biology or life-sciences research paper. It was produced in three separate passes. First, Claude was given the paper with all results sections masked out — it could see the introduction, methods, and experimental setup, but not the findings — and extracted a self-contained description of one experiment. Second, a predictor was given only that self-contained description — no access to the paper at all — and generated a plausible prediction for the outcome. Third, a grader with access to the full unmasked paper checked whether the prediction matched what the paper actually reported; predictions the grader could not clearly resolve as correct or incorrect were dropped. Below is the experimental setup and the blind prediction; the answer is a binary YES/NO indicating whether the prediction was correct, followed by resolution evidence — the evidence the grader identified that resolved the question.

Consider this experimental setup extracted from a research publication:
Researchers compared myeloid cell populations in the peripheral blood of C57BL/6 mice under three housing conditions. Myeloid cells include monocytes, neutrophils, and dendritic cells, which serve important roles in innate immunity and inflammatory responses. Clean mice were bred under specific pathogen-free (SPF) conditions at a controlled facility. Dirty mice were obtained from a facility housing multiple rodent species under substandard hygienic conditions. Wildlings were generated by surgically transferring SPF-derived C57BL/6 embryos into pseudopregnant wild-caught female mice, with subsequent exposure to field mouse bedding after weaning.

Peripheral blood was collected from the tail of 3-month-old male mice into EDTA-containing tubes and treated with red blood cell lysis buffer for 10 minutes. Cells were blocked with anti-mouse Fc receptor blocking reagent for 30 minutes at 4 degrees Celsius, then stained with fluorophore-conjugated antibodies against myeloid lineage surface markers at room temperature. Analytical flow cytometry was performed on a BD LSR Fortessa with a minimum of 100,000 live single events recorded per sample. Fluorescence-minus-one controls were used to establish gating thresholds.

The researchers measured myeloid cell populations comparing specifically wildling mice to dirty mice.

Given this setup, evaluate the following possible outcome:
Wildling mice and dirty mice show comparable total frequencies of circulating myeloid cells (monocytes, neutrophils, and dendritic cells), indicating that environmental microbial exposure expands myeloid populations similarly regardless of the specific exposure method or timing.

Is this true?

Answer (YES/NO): NO